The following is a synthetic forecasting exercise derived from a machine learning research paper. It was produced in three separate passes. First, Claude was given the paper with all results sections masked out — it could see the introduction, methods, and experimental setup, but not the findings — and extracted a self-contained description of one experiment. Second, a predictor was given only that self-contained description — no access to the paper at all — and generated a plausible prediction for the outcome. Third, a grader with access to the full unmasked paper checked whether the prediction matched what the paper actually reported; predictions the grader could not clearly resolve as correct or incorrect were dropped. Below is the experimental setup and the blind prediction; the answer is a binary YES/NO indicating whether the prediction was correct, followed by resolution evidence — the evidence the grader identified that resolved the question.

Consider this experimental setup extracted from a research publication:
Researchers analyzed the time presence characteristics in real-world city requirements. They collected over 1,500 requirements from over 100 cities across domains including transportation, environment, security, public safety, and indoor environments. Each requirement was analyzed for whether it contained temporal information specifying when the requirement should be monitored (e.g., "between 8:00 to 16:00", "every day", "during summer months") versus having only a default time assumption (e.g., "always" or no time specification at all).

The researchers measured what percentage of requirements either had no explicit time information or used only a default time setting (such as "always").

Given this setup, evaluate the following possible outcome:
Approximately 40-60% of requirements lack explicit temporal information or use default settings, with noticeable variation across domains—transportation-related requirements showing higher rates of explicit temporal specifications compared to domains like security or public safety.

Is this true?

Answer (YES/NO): NO